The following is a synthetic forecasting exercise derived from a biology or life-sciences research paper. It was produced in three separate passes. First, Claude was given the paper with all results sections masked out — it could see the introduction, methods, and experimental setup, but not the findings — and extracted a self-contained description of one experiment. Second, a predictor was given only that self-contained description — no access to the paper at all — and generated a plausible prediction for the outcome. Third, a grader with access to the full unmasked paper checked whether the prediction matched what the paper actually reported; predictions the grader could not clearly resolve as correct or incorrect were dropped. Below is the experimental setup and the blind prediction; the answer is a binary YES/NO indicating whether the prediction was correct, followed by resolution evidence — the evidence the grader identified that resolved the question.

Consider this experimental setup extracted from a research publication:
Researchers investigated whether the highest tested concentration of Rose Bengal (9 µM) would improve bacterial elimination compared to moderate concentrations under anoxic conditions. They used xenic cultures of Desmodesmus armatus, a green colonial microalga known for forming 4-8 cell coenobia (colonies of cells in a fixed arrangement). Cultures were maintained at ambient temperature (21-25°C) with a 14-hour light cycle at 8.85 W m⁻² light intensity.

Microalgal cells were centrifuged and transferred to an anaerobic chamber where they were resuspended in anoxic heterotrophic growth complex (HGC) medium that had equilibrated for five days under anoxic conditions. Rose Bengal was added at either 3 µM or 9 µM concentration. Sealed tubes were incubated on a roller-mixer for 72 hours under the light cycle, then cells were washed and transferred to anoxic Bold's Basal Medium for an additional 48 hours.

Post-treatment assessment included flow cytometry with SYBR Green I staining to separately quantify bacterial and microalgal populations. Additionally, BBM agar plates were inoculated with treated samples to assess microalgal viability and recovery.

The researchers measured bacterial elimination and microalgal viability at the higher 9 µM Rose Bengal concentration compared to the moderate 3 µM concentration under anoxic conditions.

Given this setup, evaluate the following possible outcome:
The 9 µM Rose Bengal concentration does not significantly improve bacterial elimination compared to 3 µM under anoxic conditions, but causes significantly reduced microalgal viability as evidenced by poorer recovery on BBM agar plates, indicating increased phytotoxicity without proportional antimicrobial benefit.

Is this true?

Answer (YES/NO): NO